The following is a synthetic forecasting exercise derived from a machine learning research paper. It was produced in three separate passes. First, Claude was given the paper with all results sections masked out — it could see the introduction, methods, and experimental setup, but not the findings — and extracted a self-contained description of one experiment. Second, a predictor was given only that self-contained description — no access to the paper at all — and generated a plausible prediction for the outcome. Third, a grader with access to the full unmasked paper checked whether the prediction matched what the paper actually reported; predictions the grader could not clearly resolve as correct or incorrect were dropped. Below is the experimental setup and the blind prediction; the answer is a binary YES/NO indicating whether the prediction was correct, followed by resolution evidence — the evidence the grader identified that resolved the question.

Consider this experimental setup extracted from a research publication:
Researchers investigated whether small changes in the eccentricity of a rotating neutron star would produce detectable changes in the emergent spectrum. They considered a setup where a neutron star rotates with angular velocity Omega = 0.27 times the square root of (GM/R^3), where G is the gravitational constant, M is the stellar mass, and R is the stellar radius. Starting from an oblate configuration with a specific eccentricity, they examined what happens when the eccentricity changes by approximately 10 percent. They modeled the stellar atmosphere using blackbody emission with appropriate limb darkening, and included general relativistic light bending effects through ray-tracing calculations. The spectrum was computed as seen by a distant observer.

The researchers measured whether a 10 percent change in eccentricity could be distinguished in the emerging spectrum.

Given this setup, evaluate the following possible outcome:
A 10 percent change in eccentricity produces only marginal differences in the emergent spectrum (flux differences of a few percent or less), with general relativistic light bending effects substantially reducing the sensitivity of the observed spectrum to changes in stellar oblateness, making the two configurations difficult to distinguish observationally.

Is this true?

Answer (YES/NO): YES